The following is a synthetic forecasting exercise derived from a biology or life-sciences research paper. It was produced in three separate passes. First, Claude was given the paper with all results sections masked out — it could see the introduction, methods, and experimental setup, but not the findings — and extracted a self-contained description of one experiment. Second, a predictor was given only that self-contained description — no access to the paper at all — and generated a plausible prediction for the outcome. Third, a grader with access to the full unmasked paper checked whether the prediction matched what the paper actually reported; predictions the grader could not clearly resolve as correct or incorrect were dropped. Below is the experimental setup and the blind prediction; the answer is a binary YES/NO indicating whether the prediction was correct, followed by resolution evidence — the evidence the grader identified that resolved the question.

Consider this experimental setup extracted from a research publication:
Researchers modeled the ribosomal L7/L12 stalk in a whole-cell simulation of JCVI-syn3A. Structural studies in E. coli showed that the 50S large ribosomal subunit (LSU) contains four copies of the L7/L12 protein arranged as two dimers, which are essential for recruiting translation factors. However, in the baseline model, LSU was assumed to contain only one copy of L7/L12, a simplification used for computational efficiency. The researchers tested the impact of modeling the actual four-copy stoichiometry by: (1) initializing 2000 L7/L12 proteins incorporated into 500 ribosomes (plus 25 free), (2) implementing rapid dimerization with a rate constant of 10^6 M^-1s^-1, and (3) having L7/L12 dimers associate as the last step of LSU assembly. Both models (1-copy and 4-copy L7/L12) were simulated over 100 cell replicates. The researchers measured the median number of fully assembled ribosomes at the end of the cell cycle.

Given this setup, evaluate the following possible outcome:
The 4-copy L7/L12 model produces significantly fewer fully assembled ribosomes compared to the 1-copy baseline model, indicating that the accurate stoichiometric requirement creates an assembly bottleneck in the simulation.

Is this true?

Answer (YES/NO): NO